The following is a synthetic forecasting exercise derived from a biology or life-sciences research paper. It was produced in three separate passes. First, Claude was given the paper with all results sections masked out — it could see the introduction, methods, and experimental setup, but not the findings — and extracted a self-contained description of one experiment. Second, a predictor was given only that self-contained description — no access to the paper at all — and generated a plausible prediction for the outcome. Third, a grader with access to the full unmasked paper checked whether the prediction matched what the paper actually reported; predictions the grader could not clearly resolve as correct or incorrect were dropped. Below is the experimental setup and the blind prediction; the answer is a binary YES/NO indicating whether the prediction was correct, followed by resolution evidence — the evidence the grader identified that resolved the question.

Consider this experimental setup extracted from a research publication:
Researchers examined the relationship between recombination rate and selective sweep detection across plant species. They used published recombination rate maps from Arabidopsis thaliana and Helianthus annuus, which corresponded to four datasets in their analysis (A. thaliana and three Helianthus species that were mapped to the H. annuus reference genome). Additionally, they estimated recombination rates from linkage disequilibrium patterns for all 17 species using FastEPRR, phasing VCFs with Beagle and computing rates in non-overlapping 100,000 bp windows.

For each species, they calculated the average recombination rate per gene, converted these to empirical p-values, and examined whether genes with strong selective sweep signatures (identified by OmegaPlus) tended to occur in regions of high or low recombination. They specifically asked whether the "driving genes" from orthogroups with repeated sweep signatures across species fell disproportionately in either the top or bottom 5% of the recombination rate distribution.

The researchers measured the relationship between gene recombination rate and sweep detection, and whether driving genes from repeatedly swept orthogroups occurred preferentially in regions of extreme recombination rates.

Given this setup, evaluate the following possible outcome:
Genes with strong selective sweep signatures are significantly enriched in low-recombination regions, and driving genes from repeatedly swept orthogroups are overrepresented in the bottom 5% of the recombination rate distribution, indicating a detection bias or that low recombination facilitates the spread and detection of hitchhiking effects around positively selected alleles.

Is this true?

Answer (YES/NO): NO